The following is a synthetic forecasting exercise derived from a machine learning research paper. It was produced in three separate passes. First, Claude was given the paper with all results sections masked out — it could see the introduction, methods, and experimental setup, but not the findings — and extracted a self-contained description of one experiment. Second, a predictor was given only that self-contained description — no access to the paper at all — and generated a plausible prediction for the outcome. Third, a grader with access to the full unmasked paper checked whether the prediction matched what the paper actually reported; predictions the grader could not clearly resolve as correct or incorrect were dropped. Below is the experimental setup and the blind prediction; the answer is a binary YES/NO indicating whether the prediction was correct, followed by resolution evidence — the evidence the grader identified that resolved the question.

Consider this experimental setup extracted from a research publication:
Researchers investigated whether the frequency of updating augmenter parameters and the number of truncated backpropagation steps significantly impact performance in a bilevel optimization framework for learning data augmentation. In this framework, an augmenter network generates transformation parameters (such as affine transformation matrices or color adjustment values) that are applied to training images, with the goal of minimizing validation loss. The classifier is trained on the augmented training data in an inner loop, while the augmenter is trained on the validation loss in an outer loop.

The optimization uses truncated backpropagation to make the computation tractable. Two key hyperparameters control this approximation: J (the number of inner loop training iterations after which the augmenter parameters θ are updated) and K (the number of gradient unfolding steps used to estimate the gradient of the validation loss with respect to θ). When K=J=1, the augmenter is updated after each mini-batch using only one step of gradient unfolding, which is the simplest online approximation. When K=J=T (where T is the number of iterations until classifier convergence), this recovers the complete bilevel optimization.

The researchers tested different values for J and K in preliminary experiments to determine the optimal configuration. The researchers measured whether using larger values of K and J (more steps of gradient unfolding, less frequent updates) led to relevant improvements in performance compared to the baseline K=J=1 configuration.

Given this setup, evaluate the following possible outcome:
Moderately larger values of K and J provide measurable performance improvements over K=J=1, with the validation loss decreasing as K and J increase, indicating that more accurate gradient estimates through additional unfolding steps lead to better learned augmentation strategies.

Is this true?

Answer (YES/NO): NO